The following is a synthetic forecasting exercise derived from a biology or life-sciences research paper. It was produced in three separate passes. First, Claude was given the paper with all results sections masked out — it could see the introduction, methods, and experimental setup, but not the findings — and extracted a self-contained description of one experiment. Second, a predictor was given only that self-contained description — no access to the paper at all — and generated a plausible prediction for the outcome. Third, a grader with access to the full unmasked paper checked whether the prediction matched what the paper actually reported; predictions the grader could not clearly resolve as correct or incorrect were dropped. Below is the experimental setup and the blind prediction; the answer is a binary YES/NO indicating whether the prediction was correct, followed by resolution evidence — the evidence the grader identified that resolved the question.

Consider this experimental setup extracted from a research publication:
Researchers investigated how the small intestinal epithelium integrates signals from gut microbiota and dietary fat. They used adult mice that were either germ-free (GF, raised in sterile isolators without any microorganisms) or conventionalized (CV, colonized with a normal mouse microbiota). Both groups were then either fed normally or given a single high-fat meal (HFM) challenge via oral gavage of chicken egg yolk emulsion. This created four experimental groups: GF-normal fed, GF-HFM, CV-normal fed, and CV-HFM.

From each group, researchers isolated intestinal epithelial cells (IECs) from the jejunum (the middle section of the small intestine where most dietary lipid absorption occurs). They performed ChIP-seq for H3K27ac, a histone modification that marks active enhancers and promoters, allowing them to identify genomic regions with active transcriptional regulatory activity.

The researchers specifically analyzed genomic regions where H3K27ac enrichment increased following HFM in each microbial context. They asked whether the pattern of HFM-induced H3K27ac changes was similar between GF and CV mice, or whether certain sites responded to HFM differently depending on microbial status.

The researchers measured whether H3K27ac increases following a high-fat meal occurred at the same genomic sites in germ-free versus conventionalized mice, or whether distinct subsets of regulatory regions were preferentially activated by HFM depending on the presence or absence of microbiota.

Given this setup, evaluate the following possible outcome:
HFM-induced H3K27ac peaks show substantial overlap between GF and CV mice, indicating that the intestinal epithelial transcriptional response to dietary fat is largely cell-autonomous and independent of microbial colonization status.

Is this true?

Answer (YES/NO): NO